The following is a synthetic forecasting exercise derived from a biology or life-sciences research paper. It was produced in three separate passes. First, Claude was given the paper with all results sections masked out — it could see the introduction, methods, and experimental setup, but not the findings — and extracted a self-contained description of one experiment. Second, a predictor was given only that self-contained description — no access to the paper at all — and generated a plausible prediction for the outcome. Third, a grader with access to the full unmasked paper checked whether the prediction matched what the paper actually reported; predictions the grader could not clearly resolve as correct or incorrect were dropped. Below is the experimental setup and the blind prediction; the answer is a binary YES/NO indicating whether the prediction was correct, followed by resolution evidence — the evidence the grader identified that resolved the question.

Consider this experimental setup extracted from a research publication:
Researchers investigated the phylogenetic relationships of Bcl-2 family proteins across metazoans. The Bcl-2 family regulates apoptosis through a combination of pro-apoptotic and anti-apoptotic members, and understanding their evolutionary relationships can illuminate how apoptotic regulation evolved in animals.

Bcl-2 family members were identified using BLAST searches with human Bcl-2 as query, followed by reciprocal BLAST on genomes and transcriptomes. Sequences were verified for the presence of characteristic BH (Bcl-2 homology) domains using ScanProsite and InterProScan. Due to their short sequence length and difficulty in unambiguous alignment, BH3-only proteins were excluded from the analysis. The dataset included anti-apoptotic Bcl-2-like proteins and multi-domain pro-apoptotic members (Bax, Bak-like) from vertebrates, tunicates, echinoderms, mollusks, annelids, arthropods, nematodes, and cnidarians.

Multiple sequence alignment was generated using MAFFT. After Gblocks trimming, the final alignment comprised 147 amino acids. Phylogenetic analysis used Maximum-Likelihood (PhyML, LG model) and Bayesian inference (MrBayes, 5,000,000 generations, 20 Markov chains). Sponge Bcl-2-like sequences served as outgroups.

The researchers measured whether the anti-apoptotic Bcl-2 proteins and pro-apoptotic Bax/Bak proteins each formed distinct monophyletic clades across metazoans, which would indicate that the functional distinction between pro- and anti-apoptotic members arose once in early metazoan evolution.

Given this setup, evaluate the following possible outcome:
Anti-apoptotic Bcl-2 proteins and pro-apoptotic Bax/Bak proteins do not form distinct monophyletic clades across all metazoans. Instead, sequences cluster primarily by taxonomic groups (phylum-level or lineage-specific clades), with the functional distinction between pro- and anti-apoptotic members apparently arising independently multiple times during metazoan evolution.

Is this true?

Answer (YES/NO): NO